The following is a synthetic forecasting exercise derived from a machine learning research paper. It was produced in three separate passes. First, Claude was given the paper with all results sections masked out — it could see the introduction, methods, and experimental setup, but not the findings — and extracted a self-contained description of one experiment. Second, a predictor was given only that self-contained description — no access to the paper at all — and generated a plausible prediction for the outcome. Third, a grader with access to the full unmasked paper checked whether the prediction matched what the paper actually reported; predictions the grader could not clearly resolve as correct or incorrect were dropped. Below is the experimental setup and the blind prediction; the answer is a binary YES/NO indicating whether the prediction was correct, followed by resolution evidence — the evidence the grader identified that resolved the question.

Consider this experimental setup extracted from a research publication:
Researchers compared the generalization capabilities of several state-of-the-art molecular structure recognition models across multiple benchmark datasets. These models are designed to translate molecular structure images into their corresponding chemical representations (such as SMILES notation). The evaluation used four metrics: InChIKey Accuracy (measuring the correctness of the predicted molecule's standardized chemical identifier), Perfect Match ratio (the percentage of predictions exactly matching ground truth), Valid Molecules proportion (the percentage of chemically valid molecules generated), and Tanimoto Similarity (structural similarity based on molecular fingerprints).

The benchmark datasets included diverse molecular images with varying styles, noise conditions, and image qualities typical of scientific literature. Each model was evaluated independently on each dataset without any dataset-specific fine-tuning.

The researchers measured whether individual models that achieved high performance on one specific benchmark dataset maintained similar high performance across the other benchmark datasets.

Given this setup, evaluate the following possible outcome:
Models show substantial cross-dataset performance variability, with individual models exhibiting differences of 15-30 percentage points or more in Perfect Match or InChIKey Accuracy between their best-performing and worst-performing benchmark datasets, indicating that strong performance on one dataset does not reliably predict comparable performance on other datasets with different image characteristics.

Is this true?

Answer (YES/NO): YES